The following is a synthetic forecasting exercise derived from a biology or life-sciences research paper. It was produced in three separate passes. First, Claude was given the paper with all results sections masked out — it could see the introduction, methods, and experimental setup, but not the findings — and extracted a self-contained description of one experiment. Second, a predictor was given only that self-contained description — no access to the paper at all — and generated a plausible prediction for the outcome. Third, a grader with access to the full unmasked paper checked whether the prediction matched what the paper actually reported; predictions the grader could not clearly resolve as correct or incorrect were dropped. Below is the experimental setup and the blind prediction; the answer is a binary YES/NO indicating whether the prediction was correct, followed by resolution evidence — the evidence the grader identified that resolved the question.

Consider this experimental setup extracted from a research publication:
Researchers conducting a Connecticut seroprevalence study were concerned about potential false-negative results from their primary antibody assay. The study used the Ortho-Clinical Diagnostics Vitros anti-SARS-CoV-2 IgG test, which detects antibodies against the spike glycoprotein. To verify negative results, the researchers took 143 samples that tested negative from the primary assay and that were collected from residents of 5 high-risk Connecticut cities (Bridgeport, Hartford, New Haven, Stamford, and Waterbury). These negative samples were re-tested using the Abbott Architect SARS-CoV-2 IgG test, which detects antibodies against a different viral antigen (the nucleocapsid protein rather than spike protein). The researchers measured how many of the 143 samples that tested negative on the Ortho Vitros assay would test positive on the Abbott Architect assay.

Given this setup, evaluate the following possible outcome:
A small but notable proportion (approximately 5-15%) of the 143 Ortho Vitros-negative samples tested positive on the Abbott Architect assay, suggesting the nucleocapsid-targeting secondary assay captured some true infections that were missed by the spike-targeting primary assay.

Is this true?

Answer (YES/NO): NO